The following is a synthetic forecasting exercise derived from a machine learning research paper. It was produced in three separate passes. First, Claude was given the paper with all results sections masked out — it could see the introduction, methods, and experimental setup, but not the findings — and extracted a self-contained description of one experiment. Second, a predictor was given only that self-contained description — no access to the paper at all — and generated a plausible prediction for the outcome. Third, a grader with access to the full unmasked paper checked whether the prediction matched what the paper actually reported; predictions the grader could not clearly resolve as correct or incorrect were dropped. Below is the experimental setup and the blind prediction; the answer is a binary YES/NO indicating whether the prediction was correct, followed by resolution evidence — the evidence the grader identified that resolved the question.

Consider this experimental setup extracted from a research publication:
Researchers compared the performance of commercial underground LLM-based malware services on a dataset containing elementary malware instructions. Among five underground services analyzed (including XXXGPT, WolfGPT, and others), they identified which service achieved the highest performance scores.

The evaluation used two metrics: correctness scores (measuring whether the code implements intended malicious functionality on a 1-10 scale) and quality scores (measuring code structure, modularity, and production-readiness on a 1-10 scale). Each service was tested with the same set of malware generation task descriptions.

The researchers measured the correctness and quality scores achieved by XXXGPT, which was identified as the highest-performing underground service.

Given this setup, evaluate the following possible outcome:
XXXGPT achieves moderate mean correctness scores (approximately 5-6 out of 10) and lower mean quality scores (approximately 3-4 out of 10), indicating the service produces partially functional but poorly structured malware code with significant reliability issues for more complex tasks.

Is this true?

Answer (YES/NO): NO